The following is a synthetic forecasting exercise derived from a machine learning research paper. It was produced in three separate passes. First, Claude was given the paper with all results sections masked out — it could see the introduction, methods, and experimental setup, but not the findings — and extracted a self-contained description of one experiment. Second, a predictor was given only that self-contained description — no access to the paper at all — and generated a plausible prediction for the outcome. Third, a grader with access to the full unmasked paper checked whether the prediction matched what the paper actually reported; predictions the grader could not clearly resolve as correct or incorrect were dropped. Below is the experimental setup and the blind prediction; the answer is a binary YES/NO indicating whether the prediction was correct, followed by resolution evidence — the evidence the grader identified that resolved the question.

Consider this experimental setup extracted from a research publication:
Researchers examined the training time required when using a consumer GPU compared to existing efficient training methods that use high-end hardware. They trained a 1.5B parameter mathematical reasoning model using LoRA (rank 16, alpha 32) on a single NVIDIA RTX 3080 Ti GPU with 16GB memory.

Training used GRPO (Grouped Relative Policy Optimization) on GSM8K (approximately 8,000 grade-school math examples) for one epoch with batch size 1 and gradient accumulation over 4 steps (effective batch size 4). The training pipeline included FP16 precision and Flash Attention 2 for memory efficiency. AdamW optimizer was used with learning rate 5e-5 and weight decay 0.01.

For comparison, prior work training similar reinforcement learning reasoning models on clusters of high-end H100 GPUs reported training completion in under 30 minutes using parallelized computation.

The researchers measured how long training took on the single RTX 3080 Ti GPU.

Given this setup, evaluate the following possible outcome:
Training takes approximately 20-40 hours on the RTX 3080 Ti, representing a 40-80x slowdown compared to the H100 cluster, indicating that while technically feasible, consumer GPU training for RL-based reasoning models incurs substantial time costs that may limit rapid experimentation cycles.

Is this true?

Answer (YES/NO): YES